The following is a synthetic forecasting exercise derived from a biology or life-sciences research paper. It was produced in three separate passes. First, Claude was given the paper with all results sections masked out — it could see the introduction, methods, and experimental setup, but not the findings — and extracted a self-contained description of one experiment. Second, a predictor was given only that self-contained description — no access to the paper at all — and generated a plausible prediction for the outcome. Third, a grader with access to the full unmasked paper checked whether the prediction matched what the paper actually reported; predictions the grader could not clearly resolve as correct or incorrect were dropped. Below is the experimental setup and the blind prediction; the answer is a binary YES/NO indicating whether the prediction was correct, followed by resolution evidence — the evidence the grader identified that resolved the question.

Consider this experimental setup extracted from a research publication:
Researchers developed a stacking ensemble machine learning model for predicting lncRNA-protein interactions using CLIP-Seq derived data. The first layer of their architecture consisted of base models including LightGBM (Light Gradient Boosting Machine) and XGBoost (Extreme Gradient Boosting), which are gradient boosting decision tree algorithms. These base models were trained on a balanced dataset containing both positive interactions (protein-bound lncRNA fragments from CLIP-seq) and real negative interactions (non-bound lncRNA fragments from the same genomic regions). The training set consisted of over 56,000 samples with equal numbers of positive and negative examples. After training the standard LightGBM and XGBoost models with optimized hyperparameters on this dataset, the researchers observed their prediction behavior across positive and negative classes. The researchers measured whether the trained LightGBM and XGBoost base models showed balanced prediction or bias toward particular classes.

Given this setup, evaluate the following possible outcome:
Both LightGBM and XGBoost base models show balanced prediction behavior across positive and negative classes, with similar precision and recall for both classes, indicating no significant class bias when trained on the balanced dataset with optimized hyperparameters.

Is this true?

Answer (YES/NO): NO